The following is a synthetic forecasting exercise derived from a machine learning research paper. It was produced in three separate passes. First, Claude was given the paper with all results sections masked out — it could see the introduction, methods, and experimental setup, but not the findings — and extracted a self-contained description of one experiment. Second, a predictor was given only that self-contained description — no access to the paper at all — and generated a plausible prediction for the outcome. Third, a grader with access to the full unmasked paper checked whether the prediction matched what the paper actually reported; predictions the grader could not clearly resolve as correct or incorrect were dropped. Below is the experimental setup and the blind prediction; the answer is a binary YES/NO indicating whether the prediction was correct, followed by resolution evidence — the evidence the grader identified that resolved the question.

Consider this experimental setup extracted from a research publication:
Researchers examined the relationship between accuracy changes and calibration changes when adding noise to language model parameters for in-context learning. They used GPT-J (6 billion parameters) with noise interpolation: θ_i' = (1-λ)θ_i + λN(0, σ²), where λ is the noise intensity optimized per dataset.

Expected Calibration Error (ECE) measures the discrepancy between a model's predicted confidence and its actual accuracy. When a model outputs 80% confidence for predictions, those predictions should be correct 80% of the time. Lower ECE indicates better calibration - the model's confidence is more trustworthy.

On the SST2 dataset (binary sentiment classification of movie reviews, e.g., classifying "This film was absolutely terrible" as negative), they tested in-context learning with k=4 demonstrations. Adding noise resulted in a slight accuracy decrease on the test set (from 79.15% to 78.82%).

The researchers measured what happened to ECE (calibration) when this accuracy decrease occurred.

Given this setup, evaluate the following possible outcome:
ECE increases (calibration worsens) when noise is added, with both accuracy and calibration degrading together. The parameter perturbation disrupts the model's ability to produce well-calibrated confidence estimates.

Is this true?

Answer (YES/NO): NO